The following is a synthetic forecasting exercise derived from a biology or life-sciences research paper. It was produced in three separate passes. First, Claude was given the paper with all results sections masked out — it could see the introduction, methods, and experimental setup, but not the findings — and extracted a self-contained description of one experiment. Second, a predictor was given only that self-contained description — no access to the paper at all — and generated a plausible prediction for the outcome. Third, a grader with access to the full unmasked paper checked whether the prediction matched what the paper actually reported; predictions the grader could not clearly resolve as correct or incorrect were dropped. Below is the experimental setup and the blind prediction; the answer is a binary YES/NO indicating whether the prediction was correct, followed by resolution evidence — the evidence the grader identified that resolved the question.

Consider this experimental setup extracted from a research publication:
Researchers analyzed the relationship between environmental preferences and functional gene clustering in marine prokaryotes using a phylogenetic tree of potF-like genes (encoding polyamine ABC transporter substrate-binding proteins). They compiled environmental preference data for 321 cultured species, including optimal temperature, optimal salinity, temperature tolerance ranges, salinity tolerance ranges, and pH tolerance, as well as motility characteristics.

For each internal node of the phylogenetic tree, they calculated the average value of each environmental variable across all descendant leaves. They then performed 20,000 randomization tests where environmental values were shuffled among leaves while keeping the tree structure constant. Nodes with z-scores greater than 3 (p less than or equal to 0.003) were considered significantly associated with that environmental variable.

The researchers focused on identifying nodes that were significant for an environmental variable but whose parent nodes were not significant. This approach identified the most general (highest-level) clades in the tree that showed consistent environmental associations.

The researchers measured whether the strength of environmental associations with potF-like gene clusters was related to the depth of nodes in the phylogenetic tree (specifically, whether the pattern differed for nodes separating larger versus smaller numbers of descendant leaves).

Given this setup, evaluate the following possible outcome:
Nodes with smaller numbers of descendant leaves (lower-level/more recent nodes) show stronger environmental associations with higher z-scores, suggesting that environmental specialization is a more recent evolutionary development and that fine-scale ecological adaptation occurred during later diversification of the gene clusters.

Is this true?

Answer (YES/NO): NO